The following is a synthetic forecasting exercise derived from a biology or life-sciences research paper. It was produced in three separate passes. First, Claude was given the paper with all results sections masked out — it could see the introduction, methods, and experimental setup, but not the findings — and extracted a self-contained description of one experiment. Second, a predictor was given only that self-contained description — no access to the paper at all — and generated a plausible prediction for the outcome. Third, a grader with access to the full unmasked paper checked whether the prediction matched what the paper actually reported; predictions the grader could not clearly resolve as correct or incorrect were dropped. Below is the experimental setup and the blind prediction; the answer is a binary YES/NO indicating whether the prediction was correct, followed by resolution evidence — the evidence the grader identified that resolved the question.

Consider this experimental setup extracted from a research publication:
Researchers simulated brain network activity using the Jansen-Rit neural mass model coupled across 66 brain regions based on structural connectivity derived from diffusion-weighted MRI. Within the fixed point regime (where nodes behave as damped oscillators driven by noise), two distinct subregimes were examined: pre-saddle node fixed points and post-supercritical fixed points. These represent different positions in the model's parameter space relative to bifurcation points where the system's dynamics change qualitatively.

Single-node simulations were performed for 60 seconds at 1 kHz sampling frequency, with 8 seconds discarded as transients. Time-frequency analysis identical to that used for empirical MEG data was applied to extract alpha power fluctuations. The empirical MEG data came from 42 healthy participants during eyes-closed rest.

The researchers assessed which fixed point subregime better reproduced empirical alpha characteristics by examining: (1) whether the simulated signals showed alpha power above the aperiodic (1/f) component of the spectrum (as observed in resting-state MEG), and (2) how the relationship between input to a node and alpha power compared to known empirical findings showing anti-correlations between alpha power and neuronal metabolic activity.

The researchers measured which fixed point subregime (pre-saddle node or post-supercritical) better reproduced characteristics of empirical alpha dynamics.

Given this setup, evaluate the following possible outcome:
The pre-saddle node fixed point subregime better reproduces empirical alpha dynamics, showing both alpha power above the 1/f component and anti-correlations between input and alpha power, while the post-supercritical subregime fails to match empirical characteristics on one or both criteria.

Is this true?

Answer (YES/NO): NO